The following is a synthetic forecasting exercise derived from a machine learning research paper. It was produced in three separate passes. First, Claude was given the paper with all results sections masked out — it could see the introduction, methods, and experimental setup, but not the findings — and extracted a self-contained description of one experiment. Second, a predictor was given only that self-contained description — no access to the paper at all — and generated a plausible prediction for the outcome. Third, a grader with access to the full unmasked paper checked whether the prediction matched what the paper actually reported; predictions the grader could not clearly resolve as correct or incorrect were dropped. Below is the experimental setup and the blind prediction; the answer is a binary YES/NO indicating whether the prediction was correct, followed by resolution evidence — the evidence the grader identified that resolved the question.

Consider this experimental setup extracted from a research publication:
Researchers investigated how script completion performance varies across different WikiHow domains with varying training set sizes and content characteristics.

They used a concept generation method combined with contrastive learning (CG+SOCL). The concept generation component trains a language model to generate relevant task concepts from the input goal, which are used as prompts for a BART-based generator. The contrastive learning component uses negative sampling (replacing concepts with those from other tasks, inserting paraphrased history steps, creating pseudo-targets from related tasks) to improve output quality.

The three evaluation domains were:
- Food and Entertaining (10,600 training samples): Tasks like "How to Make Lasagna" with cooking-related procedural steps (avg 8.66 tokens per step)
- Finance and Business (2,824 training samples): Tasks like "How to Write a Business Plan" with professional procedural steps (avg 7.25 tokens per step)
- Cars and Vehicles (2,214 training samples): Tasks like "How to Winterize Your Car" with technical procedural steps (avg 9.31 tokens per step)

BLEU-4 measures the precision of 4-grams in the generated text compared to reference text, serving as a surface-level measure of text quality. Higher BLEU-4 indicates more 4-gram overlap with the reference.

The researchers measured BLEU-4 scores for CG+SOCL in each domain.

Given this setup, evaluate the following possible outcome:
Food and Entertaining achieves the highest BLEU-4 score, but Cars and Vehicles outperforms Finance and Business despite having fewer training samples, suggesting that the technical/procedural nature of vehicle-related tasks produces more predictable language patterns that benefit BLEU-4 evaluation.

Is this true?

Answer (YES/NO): NO